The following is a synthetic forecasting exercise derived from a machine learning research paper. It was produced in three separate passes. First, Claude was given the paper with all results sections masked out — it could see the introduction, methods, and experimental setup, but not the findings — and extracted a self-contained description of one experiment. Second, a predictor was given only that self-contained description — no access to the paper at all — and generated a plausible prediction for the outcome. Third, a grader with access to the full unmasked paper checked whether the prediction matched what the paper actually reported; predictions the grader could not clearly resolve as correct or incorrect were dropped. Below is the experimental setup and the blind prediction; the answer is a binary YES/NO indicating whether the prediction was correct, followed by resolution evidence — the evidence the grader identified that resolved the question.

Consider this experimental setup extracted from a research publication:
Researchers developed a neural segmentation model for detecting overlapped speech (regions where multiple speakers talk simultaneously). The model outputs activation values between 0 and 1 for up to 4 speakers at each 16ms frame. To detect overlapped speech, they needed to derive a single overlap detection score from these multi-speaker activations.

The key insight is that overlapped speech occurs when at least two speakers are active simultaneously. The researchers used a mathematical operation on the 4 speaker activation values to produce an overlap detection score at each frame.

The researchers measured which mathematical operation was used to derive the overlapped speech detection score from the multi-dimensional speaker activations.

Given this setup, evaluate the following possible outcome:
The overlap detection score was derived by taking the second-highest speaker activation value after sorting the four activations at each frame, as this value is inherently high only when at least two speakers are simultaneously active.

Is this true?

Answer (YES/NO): YES